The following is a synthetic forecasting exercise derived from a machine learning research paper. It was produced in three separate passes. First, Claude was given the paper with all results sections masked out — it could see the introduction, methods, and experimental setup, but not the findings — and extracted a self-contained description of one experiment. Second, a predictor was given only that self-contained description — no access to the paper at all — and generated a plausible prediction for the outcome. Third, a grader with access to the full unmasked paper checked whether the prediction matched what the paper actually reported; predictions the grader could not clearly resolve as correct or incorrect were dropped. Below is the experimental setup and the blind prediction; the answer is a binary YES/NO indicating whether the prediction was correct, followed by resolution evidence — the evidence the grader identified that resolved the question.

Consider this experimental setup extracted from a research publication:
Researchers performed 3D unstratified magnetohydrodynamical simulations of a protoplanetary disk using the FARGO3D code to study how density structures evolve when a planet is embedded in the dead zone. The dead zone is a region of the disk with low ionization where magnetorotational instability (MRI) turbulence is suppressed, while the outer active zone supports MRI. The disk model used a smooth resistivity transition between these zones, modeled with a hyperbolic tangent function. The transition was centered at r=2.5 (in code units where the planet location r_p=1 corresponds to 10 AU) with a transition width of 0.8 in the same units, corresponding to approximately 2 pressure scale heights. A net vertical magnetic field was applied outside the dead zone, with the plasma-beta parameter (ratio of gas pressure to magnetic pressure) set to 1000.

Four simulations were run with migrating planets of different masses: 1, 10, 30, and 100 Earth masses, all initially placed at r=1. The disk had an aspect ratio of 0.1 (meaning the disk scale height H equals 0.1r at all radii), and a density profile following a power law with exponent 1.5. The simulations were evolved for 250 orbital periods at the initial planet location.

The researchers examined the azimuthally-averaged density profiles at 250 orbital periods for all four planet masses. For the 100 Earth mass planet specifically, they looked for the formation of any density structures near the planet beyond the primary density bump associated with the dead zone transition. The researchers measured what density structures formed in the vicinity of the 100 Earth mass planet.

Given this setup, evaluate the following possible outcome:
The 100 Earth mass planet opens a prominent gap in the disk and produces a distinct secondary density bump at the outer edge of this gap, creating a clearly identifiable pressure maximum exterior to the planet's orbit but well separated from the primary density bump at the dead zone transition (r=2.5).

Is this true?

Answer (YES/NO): NO